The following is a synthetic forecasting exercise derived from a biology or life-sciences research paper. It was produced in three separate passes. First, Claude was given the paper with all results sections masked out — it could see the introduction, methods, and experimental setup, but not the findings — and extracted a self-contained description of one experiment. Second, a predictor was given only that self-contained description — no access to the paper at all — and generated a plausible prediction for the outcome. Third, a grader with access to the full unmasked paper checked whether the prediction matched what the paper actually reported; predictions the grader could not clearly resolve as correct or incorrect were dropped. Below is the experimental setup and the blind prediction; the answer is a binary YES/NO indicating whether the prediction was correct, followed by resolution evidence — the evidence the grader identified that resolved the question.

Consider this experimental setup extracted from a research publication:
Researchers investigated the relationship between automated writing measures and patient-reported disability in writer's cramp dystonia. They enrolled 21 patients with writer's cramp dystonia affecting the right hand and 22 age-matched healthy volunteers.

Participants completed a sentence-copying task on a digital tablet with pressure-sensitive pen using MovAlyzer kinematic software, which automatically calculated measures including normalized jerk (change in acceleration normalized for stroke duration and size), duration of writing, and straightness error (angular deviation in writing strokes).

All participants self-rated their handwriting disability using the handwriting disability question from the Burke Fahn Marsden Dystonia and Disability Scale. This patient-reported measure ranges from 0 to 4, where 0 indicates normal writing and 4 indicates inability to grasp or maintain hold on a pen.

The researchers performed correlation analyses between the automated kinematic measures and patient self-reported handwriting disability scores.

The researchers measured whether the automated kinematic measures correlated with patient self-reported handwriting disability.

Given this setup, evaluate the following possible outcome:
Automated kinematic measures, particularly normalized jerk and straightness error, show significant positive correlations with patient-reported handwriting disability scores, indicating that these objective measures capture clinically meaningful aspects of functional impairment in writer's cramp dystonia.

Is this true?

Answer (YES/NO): NO